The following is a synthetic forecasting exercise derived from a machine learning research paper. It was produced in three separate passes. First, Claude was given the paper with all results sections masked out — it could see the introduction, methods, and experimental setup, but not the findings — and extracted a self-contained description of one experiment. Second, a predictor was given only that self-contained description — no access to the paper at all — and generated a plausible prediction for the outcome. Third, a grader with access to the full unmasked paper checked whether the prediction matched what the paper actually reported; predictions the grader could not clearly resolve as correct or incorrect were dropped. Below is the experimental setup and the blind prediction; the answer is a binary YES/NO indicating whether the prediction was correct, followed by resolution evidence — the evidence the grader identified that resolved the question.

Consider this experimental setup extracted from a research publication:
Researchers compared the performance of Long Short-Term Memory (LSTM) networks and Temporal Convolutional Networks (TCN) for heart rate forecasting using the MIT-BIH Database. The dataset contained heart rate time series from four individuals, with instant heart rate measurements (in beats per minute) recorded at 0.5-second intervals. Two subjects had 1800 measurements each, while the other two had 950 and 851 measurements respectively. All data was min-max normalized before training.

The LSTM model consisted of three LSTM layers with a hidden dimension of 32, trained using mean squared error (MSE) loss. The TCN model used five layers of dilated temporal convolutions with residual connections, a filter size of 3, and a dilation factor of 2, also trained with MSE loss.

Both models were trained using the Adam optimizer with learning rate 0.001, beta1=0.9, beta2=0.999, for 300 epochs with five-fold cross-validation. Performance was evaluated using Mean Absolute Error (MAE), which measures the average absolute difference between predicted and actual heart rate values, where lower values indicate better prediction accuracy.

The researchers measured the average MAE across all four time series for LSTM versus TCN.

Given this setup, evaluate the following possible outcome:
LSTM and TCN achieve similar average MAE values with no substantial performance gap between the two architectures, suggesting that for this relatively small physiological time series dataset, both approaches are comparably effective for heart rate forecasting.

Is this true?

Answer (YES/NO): NO